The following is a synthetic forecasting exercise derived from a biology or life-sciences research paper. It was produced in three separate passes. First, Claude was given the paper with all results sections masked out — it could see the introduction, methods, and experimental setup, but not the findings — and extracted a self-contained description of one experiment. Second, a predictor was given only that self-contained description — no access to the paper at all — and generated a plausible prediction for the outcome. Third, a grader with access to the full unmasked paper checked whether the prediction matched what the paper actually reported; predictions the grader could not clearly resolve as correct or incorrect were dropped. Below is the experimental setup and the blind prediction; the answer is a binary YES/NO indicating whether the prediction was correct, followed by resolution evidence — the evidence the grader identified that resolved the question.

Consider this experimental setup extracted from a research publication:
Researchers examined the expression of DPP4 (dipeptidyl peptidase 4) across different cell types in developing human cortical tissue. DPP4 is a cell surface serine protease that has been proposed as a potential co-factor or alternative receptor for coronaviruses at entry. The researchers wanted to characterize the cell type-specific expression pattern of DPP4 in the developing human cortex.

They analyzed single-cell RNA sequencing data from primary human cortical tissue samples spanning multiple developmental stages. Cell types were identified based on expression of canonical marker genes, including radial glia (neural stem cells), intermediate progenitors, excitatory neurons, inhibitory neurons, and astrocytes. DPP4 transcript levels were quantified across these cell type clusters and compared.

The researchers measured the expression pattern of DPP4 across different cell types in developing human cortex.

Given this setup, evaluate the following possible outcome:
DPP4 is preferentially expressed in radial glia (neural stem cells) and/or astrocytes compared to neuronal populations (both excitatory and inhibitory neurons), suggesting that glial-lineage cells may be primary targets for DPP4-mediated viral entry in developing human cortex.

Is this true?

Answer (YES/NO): NO